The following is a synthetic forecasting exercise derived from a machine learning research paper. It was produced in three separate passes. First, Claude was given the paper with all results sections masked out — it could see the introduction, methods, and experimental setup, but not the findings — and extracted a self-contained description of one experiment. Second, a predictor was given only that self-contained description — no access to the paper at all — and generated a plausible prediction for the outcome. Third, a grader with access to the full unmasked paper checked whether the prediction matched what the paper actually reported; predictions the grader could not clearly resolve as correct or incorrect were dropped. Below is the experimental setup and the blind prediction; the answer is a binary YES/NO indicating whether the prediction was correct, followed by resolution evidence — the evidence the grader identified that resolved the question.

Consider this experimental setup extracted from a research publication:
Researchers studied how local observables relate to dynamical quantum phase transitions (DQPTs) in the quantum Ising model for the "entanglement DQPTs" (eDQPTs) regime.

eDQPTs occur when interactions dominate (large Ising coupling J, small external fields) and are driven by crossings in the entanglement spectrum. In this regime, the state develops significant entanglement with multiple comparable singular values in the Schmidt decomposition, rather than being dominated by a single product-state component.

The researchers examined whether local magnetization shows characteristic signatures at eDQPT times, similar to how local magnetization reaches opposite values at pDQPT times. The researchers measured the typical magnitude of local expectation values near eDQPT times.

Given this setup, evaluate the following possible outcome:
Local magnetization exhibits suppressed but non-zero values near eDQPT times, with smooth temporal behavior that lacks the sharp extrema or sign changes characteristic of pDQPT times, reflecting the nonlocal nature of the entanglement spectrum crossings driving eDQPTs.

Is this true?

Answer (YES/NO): YES